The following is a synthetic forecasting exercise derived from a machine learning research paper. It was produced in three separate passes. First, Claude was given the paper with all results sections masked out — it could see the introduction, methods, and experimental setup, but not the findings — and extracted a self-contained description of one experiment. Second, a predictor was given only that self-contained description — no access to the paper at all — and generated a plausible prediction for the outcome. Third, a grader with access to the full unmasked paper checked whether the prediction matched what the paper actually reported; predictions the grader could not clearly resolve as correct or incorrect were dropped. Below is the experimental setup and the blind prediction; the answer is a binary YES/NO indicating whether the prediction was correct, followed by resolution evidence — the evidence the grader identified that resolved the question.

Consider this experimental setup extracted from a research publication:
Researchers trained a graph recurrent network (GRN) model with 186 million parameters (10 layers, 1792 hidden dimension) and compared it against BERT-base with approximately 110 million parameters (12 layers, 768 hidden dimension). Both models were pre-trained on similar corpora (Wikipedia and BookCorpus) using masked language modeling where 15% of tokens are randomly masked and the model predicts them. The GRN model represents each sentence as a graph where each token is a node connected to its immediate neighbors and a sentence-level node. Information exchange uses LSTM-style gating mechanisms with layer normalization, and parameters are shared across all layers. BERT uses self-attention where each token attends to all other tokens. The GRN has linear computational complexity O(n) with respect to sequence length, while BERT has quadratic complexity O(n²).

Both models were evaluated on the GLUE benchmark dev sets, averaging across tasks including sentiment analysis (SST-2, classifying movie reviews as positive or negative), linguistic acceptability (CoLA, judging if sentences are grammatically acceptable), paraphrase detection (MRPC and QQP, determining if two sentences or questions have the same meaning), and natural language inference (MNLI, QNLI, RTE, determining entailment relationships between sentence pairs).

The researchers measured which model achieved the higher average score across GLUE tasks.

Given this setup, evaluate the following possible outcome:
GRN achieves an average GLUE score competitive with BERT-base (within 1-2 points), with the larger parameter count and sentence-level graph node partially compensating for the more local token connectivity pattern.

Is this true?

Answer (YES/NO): YES